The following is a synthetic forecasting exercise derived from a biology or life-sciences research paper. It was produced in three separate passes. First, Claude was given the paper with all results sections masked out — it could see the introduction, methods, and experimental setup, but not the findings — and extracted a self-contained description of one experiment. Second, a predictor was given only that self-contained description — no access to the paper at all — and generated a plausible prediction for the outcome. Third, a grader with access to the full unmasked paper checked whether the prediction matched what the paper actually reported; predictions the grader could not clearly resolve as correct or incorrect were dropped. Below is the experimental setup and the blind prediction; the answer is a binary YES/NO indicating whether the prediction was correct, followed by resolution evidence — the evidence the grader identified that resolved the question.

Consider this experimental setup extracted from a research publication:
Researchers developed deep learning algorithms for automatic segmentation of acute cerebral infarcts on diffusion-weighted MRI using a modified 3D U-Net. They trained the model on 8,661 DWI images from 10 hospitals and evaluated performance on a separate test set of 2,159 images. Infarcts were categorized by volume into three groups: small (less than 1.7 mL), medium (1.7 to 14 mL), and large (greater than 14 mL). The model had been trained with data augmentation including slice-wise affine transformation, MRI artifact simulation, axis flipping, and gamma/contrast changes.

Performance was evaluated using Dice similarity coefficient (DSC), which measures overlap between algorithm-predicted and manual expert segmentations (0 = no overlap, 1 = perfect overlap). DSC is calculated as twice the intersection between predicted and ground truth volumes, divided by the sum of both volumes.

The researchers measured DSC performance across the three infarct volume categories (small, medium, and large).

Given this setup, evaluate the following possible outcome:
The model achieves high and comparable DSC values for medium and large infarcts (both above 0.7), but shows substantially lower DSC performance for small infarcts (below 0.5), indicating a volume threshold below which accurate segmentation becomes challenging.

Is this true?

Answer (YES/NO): NO